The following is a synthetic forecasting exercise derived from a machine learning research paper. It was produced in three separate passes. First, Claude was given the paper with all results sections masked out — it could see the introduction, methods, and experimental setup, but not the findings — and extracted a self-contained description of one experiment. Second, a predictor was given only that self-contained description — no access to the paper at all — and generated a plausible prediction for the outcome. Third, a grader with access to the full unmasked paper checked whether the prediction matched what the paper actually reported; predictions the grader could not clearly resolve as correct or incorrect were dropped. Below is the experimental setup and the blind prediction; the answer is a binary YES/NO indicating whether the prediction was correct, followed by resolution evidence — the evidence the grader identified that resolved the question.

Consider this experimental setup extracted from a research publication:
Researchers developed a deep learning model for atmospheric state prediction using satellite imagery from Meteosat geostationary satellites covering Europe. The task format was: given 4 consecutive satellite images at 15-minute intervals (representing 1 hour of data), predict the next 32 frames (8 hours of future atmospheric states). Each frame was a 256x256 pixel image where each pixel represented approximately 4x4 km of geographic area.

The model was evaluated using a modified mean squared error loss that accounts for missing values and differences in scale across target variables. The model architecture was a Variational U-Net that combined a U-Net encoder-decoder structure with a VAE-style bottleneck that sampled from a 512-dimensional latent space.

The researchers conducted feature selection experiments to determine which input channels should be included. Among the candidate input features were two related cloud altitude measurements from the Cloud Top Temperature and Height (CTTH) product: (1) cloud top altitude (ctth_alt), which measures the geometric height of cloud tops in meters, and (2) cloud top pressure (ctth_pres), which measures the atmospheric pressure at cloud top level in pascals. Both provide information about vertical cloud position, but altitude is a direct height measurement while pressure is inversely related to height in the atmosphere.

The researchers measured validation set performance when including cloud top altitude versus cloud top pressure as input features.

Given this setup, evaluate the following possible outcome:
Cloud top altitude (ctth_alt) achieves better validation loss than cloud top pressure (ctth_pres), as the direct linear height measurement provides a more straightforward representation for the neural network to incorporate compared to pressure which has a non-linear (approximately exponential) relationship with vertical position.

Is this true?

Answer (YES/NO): NO